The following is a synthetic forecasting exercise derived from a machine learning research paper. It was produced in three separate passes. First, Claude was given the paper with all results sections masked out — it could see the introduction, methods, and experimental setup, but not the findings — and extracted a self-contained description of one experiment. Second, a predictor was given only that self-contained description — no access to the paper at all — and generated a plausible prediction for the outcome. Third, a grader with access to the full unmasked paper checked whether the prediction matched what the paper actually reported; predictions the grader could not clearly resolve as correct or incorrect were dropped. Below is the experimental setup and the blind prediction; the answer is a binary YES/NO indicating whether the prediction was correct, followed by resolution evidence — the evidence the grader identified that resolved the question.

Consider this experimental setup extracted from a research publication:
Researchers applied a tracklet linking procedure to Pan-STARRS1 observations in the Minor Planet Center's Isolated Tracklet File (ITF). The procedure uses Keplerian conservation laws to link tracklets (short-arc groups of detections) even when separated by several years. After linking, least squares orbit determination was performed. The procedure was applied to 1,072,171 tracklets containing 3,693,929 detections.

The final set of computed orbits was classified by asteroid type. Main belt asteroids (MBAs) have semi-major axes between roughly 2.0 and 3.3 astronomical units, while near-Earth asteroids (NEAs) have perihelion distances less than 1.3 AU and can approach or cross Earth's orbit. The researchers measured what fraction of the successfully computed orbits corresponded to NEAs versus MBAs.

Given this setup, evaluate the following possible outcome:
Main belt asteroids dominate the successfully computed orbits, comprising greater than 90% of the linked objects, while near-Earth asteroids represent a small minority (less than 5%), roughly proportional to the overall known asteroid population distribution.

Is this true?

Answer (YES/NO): YES